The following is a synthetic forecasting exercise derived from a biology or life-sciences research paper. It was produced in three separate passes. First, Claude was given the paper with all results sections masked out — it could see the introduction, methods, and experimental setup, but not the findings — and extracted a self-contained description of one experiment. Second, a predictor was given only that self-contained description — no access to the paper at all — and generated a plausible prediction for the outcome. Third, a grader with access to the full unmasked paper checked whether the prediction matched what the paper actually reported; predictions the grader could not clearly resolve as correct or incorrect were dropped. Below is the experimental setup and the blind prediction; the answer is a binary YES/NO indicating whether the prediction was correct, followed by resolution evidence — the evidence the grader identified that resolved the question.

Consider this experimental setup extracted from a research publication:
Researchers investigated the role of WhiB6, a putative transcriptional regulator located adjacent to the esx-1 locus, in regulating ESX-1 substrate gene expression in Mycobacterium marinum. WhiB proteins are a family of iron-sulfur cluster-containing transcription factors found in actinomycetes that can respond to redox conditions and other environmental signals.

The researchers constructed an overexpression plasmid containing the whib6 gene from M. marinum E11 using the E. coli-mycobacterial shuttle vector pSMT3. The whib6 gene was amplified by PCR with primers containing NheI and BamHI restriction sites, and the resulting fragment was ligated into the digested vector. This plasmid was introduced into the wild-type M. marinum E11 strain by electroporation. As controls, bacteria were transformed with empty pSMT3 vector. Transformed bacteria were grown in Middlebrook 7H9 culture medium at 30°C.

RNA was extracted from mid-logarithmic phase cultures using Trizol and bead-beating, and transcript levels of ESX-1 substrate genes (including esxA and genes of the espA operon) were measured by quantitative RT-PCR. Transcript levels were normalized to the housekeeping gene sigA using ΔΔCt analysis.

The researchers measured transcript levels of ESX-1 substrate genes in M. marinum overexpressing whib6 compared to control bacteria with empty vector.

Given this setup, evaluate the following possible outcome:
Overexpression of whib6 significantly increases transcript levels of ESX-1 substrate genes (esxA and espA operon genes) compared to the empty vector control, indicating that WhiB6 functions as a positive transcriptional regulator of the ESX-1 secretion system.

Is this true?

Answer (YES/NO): NO